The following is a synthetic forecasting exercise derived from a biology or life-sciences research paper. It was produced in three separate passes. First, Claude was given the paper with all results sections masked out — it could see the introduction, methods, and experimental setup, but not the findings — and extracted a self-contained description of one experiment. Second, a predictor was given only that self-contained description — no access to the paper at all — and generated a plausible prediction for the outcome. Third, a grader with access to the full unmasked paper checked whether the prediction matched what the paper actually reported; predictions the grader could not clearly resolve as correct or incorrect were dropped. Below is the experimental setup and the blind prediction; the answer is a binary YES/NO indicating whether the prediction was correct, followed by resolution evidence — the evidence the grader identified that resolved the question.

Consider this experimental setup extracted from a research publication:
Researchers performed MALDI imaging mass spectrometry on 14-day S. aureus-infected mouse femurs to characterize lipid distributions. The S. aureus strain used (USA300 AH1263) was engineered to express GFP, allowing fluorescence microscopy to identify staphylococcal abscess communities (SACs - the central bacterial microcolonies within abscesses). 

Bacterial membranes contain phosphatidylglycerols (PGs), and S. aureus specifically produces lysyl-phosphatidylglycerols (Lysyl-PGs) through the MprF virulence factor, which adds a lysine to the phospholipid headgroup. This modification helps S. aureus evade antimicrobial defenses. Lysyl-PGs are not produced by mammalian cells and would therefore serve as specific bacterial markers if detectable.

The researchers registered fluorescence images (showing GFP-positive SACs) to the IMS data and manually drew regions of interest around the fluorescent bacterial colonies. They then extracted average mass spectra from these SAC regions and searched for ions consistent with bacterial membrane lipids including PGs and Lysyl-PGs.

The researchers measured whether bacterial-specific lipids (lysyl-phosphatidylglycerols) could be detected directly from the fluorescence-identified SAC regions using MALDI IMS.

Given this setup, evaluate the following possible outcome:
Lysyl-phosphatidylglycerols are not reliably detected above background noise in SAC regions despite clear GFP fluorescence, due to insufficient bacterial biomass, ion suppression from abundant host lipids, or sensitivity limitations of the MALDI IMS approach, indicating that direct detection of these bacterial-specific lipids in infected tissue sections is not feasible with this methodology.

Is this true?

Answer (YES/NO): NO